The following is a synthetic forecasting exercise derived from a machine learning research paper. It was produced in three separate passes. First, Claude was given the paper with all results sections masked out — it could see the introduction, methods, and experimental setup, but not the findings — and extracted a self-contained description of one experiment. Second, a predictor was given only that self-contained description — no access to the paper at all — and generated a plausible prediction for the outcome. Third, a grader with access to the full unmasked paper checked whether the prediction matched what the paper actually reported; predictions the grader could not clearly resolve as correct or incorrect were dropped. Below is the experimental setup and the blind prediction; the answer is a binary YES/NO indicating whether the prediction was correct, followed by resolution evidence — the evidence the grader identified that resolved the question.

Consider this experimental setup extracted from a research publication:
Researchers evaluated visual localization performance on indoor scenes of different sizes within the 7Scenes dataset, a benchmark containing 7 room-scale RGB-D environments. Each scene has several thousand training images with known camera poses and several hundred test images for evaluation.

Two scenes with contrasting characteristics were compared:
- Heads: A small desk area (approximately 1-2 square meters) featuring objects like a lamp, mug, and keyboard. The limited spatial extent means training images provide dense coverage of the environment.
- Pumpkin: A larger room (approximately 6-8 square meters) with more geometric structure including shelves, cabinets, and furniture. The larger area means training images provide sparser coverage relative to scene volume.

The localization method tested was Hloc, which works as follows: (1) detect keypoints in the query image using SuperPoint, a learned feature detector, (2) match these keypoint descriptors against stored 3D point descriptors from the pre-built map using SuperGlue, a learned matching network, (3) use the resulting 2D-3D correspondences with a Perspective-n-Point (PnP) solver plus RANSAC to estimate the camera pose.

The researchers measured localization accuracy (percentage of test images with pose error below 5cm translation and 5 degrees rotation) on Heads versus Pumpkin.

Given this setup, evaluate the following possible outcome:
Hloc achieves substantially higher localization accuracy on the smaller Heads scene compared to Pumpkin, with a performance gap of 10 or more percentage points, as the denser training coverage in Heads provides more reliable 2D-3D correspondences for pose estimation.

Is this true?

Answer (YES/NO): YES